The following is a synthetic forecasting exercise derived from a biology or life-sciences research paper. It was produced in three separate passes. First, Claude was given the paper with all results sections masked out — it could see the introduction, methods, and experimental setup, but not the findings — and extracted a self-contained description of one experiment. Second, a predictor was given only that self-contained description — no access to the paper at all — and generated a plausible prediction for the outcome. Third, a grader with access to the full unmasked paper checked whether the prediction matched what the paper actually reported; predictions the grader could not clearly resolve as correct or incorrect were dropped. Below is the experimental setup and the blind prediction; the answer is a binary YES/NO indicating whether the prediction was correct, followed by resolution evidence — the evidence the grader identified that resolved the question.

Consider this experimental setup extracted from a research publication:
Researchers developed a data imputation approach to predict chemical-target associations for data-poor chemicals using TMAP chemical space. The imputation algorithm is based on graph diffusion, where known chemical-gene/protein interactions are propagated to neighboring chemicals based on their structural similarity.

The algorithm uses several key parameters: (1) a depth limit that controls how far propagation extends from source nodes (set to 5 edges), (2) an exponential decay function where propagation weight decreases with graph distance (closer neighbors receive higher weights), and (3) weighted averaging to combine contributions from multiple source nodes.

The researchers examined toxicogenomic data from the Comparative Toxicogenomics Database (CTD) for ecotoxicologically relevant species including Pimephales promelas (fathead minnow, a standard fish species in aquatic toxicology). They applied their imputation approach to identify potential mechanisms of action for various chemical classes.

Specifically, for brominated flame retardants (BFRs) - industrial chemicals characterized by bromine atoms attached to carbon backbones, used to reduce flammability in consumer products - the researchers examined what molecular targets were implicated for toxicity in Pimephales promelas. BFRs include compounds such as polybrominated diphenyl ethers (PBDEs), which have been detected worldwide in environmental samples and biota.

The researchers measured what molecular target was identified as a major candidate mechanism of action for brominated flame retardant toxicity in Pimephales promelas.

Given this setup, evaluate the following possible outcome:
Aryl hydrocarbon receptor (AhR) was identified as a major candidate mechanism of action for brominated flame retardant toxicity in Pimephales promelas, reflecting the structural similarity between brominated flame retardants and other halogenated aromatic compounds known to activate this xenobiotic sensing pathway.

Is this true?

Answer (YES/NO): NO